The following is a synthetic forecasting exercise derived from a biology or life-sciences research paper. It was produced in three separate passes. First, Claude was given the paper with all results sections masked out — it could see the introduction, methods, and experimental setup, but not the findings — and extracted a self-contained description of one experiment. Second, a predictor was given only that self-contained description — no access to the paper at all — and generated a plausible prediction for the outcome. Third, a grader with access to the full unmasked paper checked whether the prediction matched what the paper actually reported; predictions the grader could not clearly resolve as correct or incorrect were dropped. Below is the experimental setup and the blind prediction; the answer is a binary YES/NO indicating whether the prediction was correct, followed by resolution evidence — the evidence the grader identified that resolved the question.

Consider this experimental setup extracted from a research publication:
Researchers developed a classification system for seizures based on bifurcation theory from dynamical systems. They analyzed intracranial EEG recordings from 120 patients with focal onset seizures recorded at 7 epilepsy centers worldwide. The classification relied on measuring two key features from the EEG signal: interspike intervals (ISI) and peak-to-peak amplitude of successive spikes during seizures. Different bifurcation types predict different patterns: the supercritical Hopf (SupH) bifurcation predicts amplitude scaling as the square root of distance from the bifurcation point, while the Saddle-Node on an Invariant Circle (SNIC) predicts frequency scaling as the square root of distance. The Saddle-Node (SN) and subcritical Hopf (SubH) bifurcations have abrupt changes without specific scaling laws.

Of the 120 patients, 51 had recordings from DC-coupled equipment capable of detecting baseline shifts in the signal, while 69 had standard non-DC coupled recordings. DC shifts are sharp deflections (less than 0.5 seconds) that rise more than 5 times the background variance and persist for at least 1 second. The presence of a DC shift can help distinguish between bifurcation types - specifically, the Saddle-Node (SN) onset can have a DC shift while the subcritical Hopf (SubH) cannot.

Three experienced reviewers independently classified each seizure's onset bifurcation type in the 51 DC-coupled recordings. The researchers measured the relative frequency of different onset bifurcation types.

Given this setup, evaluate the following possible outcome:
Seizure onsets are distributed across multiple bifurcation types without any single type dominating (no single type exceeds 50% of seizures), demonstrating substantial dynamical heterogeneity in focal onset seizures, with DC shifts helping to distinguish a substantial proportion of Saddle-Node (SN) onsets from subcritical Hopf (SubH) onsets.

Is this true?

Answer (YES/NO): YES